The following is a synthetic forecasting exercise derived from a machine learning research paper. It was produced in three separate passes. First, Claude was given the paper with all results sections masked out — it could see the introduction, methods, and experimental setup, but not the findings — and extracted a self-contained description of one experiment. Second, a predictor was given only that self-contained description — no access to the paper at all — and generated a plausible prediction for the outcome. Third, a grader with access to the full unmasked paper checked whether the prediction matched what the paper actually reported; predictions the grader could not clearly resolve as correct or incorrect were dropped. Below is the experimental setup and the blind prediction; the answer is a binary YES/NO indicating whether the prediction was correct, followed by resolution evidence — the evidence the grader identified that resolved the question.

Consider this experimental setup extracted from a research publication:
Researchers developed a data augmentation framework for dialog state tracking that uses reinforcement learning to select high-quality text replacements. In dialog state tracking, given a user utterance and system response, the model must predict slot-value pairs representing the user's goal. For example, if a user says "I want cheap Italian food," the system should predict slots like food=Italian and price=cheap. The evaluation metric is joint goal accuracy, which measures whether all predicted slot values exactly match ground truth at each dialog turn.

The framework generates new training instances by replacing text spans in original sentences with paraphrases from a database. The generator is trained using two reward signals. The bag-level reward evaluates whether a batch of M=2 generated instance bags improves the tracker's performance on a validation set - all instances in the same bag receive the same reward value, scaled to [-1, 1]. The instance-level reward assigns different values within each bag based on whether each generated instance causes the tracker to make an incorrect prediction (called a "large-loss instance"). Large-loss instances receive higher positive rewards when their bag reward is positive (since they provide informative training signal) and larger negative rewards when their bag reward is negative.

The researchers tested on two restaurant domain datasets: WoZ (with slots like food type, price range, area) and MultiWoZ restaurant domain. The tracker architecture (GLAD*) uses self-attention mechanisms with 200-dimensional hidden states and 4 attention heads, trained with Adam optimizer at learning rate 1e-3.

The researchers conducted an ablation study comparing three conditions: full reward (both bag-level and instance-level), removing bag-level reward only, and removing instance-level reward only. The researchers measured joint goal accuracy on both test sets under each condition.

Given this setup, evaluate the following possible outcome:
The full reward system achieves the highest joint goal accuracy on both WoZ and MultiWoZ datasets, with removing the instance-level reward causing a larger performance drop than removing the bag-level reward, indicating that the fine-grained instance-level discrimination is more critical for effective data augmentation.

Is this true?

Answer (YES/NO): NO